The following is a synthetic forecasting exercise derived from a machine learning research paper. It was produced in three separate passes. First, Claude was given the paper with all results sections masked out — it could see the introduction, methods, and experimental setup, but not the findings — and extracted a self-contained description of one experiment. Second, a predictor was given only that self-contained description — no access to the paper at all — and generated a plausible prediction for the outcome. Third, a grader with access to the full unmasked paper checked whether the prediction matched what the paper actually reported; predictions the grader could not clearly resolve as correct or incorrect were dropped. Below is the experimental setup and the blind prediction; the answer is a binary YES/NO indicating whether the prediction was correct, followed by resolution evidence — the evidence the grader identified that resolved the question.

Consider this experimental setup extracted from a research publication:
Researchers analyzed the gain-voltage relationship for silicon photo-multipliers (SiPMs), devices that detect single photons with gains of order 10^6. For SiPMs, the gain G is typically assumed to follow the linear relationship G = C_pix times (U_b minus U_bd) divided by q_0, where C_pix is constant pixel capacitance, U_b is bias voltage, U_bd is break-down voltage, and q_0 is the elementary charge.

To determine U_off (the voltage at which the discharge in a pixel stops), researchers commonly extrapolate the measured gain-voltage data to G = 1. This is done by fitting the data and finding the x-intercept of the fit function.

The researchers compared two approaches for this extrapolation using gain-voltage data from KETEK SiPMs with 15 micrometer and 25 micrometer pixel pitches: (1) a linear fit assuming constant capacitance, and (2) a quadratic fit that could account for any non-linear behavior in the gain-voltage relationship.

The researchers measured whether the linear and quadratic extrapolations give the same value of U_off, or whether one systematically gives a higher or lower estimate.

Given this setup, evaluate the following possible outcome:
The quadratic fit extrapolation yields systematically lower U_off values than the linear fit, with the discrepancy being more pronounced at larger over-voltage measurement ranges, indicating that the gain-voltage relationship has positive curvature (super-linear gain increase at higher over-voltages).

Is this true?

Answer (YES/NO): NO